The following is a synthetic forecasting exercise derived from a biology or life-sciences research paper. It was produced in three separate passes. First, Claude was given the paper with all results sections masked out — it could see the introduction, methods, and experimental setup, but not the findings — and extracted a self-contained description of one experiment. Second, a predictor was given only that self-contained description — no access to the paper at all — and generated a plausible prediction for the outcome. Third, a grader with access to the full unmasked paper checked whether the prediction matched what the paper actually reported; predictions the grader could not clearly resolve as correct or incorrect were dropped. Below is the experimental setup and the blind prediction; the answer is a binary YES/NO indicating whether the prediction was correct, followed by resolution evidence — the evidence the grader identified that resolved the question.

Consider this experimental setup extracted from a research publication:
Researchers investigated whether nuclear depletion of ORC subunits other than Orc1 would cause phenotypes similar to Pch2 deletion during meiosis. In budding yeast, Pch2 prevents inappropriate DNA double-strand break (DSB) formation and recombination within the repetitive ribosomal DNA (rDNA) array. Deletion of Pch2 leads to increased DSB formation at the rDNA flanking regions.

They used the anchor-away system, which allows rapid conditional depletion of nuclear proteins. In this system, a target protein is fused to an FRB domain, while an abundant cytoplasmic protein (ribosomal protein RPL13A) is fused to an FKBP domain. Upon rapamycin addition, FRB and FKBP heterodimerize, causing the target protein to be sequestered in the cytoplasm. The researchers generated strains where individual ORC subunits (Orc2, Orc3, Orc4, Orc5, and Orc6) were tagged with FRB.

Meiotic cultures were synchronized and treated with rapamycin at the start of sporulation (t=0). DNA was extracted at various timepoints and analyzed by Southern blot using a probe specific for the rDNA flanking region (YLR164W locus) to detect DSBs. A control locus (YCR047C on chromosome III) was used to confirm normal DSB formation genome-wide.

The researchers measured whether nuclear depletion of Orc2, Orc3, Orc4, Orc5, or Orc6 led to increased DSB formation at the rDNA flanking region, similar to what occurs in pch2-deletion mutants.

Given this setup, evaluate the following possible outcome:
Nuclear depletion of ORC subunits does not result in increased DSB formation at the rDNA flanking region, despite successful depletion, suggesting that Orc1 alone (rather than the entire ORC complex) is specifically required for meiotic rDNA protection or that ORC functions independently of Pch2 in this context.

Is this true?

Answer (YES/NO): YES